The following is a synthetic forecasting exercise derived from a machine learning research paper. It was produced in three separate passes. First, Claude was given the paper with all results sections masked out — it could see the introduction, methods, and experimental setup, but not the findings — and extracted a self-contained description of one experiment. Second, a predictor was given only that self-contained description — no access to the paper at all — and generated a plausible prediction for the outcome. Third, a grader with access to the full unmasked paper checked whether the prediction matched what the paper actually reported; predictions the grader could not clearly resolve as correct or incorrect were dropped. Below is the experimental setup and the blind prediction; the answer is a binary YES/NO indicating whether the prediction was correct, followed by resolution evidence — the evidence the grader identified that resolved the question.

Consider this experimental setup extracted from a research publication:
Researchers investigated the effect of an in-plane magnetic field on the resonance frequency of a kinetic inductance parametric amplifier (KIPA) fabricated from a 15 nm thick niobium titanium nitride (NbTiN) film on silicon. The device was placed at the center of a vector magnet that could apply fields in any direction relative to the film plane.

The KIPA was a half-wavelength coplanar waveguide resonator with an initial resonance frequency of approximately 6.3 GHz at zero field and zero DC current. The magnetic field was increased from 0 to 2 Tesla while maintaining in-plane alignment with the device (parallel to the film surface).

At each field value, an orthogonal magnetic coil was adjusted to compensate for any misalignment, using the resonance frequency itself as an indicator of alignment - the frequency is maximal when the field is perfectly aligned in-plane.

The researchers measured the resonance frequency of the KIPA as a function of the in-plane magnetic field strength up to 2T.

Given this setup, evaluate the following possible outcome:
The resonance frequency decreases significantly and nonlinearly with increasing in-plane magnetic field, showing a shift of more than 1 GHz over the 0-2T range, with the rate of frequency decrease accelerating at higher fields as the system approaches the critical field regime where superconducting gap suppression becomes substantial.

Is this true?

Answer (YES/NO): NO